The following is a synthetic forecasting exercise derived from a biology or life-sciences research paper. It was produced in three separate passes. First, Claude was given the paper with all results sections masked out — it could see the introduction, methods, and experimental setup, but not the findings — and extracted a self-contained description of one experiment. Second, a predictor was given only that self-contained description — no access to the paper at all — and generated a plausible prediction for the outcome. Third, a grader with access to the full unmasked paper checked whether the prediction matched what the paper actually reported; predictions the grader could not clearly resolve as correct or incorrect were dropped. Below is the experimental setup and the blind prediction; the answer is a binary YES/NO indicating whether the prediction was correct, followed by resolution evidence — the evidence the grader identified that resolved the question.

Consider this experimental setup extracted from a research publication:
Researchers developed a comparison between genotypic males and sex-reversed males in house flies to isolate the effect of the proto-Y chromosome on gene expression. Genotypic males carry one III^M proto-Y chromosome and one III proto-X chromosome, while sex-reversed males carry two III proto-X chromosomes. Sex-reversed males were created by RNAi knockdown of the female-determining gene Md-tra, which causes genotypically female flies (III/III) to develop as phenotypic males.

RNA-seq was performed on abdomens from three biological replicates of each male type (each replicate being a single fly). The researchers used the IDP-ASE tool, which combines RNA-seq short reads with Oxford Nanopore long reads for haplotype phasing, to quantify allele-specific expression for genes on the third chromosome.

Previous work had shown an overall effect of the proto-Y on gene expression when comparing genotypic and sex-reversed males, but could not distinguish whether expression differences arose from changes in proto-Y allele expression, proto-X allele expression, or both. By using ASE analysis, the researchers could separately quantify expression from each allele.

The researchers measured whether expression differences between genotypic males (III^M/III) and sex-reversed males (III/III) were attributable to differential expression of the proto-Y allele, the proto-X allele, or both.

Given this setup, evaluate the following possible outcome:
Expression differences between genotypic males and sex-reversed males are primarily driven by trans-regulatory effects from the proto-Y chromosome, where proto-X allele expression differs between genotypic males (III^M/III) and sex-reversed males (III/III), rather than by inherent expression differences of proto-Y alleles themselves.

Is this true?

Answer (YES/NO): NO